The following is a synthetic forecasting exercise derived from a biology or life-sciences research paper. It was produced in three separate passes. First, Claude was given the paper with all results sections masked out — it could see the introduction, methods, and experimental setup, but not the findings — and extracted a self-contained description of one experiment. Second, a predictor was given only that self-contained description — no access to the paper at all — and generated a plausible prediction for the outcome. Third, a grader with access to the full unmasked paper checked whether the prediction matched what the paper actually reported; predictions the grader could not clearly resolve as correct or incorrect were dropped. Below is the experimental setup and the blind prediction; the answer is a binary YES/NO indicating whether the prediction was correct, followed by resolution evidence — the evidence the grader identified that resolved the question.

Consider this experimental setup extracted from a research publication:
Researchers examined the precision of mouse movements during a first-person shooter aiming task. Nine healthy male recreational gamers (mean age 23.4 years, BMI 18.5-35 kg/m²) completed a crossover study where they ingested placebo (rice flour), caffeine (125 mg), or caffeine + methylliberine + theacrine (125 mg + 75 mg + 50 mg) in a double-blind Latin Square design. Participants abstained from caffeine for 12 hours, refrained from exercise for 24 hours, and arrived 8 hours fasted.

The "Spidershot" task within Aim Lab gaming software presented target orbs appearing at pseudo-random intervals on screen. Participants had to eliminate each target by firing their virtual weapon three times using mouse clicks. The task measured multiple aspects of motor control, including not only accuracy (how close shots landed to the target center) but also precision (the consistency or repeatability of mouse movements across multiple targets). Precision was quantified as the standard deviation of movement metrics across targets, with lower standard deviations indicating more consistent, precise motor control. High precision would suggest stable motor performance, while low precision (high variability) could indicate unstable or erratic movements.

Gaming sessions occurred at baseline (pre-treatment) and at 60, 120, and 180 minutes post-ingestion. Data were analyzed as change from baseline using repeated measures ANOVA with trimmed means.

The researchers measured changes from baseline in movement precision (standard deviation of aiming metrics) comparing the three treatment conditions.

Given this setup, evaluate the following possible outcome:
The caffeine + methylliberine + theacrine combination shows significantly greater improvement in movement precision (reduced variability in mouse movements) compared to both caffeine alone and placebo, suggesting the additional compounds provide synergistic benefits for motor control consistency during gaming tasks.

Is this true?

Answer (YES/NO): YES